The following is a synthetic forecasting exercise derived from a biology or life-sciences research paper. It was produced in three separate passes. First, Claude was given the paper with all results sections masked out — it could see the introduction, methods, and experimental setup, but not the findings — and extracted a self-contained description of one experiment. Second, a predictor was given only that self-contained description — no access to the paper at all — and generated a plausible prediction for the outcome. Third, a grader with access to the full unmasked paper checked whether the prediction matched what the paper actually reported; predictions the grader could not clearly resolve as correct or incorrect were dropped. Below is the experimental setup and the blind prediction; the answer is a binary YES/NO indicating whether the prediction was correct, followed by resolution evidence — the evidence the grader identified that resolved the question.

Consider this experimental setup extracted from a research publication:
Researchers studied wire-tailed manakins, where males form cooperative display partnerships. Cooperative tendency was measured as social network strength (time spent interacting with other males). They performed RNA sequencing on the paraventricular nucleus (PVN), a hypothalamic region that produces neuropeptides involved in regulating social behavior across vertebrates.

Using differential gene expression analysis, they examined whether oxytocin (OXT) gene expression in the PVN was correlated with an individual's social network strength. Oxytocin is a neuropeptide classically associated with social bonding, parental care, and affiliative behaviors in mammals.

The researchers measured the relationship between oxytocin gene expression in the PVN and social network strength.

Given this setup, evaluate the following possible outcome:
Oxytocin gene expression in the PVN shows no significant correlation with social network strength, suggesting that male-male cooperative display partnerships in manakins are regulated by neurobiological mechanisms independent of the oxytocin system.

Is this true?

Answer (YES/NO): NO